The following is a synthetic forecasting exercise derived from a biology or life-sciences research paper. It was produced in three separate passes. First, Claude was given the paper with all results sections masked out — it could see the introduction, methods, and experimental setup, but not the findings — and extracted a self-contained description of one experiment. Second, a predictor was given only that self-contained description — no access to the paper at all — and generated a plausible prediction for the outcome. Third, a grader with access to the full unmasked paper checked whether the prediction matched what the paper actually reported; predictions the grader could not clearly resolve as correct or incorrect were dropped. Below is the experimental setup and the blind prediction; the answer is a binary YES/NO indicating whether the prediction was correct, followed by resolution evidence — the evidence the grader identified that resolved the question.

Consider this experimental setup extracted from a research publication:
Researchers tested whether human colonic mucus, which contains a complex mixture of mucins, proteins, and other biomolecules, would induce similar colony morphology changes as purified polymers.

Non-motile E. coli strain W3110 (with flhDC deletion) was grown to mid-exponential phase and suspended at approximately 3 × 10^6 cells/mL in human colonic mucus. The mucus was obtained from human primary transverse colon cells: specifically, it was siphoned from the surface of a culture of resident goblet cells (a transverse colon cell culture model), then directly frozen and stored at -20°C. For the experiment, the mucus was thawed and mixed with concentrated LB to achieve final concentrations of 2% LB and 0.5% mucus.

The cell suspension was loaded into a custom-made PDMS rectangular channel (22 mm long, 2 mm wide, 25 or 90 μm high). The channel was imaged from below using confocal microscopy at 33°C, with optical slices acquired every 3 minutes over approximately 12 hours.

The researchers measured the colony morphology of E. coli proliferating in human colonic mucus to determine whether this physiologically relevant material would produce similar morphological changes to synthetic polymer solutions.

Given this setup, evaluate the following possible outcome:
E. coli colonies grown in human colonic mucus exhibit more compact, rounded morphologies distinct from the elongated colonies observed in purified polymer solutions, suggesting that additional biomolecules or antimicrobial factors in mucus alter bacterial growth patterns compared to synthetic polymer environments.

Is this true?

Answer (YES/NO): NO